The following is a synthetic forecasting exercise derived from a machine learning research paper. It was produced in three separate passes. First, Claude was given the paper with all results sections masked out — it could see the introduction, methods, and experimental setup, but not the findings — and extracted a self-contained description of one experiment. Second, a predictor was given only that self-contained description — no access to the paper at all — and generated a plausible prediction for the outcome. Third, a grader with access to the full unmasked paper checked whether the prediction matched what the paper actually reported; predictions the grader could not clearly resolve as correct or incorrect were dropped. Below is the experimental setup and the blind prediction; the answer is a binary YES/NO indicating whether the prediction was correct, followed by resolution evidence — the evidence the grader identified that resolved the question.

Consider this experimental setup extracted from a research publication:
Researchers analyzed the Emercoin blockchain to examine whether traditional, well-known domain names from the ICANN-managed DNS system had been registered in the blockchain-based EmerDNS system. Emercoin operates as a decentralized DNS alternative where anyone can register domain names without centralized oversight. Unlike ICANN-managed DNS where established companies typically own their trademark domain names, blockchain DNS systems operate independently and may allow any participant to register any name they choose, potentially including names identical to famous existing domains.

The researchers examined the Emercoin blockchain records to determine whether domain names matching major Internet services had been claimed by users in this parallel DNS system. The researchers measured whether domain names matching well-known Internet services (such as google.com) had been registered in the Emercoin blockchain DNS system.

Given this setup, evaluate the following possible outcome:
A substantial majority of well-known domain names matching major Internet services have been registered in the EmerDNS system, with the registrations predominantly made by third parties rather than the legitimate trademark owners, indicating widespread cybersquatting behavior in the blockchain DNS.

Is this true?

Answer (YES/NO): NO